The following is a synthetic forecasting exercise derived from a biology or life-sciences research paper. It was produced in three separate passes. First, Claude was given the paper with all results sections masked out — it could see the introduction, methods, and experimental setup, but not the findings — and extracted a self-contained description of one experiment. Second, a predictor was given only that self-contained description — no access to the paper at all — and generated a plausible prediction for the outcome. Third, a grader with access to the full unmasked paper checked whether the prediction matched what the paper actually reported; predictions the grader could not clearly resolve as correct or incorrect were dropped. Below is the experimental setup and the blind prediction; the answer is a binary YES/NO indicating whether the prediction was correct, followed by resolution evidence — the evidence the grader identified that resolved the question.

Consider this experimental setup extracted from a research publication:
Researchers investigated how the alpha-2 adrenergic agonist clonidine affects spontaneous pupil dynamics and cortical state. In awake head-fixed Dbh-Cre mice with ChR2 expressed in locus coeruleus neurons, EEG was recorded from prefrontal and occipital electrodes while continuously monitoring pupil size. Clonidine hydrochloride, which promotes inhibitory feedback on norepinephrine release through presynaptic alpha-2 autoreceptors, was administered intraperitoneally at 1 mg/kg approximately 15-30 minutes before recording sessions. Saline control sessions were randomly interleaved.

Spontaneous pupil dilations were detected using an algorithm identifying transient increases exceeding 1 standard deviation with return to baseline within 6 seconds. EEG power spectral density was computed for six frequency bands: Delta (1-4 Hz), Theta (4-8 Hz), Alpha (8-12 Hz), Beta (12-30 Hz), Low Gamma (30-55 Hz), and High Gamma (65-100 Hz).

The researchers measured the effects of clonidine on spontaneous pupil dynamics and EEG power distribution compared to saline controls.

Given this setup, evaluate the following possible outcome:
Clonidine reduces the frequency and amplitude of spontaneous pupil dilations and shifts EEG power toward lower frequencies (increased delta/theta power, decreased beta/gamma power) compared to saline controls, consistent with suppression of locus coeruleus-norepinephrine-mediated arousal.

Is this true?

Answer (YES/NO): NO